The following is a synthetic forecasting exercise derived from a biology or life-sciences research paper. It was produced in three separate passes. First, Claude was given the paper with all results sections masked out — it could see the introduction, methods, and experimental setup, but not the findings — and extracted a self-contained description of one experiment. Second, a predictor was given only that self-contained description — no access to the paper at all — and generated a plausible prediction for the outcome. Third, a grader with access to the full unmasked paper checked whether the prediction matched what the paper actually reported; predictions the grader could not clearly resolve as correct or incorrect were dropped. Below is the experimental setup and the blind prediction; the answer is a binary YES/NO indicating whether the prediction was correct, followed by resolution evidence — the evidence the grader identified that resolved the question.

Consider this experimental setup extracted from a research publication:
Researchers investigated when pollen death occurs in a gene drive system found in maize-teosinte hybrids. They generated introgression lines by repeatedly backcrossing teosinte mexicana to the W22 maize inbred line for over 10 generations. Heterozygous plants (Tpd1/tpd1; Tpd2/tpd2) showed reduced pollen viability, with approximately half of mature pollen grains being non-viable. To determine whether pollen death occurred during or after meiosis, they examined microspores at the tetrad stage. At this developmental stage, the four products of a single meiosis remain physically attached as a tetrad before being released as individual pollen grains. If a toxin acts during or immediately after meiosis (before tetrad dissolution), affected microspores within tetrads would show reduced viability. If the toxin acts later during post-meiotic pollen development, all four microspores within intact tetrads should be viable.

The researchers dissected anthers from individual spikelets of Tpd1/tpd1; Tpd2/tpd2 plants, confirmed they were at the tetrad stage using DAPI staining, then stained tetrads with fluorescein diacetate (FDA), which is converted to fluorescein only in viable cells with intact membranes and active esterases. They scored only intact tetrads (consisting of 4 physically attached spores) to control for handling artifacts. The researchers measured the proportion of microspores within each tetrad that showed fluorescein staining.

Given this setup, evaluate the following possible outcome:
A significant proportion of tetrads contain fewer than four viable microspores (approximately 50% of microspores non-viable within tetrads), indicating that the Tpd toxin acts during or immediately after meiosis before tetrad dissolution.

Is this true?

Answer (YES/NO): YES